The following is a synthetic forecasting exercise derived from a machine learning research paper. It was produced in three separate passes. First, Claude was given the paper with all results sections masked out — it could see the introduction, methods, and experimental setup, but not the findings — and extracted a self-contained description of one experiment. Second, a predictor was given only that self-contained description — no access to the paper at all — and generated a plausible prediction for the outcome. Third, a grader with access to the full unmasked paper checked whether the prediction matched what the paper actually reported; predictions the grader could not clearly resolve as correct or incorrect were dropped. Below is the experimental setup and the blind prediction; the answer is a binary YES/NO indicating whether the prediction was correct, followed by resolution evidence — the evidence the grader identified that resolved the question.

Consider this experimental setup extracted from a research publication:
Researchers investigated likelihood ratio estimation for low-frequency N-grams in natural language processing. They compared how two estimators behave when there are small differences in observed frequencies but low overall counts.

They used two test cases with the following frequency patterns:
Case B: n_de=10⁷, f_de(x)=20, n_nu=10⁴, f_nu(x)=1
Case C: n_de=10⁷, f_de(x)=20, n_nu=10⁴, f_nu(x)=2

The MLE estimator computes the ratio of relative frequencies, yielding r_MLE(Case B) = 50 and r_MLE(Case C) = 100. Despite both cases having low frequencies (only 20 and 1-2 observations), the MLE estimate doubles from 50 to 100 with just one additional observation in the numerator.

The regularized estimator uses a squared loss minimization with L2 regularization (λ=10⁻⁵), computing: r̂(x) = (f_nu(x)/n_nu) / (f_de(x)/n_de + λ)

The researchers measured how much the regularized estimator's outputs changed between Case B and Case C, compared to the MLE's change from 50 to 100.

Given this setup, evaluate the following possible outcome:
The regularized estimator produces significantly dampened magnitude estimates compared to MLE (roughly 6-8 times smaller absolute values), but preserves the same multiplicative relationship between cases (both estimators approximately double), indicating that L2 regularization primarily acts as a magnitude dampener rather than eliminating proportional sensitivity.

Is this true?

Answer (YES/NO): NO